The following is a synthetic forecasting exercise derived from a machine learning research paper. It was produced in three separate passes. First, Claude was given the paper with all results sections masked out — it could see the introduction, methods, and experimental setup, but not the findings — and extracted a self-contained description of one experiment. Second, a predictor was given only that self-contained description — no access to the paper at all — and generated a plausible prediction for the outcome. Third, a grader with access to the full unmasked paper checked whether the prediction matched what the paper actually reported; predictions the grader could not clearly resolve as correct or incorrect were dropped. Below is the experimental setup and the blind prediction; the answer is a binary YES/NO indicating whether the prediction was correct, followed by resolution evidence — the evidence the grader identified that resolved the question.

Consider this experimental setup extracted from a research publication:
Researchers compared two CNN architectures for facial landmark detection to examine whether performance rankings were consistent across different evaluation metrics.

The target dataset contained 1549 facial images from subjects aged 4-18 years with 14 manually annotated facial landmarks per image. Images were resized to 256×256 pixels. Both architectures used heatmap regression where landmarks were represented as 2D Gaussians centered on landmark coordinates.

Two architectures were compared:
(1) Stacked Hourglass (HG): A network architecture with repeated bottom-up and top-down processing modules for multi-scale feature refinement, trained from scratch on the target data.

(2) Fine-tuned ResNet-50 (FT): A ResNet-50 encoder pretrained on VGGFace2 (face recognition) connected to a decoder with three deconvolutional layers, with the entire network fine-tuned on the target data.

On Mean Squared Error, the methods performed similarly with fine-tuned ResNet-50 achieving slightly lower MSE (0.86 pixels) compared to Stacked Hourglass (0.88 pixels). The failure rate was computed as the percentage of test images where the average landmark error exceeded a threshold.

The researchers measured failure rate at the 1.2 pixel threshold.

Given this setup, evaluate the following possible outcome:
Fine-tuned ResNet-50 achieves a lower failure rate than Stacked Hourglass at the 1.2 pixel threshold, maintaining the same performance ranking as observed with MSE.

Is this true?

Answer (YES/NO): YES